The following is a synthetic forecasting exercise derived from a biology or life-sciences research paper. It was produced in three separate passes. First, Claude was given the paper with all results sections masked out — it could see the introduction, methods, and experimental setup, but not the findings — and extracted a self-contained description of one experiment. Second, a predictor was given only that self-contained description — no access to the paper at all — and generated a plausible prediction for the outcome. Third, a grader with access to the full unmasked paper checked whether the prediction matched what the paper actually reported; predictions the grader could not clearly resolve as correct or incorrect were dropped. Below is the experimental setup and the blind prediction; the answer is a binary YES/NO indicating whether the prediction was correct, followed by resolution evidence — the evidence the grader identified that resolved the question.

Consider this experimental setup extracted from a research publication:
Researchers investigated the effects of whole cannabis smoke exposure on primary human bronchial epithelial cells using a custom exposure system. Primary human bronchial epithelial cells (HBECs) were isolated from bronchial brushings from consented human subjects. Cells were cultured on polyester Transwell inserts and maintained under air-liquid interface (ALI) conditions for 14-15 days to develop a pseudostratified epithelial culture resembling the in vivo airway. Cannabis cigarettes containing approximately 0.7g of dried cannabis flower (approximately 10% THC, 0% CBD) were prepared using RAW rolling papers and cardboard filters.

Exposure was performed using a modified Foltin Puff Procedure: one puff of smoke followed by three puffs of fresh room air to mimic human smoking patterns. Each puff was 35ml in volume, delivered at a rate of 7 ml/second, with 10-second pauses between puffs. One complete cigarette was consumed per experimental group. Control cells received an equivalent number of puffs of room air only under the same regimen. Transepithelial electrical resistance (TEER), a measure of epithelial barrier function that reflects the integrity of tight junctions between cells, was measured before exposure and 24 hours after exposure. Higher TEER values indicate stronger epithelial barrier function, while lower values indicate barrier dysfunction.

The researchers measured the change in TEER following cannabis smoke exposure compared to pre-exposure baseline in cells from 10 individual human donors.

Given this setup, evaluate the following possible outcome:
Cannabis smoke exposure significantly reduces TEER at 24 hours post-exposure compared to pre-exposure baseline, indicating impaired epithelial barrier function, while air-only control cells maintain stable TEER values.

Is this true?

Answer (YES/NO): YES